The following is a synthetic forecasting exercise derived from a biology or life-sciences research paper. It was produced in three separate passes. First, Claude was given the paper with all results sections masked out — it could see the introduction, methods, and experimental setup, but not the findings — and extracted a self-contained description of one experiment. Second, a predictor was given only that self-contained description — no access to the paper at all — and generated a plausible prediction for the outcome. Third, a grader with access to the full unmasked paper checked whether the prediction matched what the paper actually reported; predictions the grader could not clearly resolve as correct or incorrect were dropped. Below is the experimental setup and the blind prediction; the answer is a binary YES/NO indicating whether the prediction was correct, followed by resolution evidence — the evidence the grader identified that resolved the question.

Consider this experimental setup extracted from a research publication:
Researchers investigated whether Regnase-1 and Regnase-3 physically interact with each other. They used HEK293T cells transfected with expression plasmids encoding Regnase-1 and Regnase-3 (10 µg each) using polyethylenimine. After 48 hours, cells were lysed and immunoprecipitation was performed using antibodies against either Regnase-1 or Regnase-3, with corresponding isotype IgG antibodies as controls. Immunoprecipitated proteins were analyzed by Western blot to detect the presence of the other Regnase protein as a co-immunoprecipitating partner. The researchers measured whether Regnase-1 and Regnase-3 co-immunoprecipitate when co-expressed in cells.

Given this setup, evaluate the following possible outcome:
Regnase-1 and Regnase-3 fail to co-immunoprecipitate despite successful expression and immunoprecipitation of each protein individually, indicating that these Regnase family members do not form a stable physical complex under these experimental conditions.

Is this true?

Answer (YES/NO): NO